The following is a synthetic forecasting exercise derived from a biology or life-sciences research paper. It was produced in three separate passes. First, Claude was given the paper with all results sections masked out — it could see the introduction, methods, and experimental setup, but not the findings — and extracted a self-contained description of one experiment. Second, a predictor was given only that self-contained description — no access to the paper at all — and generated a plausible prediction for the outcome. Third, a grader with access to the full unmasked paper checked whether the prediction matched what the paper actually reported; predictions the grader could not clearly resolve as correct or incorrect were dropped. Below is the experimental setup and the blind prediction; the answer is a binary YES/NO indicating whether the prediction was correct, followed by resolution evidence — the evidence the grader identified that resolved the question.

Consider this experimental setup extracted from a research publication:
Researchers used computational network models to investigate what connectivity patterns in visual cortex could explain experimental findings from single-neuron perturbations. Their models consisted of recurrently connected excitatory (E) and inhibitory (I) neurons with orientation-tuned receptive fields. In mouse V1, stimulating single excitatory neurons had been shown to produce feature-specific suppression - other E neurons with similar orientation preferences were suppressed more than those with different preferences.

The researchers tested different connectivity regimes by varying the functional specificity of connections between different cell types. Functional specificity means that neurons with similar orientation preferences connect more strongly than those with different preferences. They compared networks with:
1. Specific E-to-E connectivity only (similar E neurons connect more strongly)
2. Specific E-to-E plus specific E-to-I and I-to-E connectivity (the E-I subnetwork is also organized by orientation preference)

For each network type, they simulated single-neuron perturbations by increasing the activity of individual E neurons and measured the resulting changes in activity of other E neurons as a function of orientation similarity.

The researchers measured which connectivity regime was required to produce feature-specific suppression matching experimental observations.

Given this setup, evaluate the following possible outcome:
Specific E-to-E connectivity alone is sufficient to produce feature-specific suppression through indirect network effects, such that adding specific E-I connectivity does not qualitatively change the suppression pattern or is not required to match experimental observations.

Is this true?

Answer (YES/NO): NO